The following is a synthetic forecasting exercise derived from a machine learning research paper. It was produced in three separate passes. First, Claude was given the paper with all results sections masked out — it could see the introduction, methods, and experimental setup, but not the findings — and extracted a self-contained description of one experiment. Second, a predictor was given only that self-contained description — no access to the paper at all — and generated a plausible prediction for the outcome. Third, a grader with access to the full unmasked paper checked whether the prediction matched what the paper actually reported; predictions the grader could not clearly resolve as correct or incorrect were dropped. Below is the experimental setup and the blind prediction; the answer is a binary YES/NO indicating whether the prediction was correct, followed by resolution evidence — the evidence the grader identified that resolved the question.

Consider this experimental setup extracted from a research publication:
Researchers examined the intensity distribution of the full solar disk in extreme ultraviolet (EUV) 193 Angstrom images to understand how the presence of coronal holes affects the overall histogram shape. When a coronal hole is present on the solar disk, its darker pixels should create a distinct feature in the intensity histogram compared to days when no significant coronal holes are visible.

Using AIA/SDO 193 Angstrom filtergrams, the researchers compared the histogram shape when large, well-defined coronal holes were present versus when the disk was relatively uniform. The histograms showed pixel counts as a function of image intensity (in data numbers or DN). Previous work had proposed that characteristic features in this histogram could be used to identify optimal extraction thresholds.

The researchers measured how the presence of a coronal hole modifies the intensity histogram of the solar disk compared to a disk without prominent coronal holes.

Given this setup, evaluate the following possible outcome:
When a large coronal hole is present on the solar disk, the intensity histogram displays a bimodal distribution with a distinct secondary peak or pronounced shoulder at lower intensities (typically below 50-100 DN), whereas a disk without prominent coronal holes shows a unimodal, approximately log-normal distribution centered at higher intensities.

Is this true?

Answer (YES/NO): YES